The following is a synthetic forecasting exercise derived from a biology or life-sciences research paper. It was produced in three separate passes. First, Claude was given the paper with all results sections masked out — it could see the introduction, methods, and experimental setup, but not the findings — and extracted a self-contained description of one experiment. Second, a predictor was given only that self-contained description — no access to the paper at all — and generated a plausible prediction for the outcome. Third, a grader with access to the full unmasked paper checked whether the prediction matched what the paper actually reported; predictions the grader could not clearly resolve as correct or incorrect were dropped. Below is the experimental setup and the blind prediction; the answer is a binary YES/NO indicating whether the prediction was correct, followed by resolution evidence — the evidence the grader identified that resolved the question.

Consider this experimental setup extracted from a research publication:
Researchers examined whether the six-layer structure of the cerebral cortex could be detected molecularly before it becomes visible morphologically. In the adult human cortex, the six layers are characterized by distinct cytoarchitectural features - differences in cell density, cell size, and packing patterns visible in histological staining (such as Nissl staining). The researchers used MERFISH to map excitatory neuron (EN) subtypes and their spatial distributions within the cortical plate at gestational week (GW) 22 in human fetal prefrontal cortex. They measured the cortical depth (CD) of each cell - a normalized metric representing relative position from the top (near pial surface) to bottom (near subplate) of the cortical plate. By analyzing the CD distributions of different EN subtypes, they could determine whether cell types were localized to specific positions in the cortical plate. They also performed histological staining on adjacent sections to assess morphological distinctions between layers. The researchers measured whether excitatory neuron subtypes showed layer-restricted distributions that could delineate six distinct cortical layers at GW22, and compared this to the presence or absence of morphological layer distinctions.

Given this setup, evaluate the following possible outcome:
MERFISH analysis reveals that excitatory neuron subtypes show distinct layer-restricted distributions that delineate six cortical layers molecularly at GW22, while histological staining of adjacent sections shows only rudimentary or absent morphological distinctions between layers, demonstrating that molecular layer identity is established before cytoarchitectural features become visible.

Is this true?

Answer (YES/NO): YES